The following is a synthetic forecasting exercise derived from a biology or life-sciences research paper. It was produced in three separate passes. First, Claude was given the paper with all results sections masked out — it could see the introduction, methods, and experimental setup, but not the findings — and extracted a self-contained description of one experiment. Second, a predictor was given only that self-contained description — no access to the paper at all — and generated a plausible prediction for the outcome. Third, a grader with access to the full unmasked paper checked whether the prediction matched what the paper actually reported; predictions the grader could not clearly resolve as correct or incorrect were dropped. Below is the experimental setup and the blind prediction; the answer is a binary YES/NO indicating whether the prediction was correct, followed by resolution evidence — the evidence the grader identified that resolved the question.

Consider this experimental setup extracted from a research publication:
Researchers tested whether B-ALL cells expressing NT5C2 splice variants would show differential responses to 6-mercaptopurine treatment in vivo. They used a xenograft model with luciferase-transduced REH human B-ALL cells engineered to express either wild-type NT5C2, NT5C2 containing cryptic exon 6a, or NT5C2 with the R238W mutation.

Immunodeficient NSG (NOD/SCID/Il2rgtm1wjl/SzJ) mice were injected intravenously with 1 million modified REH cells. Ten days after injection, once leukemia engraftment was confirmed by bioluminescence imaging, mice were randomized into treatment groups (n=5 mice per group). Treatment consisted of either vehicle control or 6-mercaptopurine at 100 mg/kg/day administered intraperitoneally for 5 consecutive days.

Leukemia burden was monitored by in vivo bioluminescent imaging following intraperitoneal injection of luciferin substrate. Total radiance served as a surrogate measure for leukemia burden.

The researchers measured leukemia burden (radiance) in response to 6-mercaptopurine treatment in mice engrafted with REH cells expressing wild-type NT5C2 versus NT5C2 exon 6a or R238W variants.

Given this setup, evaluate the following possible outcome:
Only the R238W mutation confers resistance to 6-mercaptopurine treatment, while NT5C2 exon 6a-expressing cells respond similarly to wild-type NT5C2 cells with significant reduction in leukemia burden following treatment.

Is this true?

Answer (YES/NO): NO